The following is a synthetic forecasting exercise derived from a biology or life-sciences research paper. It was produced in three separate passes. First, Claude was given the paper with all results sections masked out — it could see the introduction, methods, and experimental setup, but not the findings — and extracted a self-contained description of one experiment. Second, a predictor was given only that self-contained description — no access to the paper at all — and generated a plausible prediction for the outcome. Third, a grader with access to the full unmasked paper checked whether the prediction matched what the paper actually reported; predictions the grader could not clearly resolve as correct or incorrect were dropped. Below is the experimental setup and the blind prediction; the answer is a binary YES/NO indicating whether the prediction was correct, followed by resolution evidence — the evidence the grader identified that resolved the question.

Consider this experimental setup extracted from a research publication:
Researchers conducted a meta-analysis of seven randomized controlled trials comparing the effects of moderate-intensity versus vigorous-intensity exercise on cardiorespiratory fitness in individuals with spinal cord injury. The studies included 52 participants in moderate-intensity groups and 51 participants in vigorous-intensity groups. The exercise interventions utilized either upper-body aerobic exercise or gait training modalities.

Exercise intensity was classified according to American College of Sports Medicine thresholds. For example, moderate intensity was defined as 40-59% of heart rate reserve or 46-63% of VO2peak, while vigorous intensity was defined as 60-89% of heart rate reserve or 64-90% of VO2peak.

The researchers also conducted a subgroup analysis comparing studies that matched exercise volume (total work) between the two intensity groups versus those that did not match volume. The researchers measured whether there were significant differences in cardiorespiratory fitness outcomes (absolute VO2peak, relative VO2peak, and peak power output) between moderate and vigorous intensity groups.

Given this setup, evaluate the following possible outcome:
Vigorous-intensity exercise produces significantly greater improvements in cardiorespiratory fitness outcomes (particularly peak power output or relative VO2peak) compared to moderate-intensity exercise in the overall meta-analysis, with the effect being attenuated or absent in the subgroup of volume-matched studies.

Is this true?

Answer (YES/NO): NO